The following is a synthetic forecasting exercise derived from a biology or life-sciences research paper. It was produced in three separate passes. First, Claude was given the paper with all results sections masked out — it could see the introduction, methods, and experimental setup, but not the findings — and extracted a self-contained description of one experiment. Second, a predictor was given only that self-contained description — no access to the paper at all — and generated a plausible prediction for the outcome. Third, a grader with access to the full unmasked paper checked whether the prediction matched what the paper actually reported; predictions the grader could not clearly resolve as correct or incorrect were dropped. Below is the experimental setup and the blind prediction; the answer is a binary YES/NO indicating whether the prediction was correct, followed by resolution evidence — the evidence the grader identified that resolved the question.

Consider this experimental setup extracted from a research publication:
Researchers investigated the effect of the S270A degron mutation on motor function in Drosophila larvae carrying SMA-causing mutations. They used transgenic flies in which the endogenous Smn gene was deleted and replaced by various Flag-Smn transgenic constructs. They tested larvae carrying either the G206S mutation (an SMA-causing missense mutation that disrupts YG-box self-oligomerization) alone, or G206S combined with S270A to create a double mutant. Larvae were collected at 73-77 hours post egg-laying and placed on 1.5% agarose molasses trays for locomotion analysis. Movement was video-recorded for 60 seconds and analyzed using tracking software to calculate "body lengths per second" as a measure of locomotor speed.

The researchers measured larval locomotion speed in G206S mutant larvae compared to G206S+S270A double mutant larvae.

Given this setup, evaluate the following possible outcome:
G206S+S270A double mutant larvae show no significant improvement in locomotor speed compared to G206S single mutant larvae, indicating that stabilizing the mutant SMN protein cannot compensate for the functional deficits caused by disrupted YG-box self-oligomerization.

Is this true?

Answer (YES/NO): NO